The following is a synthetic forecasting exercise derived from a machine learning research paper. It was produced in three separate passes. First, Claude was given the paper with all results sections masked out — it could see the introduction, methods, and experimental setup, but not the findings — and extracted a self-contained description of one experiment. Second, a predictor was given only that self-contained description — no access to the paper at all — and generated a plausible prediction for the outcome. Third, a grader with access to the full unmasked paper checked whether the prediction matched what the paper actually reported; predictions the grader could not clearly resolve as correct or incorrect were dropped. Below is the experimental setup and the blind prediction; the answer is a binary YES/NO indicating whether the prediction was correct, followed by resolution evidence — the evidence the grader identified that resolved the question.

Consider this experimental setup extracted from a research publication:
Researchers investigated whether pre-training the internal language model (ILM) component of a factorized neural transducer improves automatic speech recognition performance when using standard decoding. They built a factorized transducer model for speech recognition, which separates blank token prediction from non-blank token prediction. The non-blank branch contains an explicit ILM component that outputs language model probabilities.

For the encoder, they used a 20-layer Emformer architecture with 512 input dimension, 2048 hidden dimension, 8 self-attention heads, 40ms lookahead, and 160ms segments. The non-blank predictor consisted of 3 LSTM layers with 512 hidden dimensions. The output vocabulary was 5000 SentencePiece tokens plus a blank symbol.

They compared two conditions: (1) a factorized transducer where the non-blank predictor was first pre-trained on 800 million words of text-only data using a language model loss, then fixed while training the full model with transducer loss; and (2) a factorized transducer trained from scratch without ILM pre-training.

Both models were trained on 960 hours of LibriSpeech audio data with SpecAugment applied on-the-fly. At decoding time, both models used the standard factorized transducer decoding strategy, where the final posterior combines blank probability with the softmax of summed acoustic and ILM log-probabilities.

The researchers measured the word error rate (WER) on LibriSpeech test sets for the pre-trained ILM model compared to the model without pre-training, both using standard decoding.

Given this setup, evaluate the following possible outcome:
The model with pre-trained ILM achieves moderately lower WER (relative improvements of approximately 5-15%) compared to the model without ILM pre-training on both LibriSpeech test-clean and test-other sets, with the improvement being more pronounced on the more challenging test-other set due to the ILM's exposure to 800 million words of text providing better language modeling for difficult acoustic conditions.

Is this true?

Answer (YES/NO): NO